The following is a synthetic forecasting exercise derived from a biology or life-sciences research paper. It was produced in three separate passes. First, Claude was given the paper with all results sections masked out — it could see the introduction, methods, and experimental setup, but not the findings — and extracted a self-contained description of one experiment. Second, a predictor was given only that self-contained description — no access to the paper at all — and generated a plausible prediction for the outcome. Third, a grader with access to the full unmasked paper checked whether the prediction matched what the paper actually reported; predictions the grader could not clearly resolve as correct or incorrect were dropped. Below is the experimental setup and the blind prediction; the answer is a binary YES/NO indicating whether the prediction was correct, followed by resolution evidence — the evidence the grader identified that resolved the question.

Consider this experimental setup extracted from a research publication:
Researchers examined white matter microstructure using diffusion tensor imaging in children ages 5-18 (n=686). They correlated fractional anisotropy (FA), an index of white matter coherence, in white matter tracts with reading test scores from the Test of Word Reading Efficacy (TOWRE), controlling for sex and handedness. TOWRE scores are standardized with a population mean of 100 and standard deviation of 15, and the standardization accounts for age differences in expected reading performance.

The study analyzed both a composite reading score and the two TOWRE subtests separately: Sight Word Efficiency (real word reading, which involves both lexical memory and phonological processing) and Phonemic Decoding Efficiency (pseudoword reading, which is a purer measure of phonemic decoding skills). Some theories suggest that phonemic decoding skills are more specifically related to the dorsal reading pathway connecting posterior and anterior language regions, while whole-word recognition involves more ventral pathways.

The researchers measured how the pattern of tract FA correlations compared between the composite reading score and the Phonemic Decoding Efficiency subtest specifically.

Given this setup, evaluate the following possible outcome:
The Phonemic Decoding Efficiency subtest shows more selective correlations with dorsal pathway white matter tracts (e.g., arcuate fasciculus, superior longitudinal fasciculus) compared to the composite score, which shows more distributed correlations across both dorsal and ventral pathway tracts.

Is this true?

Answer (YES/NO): NO